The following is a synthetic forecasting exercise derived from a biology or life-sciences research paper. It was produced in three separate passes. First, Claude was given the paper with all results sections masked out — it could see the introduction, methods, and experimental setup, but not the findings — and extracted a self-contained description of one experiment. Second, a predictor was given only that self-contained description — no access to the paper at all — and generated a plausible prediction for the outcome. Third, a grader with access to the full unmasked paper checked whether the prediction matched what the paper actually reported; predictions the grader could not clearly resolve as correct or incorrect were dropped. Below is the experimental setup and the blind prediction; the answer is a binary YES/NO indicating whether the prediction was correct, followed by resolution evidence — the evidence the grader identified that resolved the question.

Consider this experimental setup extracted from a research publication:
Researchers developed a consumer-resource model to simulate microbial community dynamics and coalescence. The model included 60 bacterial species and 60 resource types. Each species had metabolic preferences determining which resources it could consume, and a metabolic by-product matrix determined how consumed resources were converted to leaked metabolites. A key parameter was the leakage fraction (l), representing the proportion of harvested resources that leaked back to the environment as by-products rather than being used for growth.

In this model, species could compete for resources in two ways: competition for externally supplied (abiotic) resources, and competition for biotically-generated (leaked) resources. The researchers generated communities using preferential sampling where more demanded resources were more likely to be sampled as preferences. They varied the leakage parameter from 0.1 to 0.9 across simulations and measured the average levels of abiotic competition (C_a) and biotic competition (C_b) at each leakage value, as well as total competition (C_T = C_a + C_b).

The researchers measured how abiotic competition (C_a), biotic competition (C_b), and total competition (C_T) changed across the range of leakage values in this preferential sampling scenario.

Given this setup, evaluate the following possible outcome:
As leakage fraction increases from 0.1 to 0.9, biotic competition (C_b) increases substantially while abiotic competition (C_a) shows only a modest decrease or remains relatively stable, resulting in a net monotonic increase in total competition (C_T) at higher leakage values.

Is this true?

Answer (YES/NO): NO